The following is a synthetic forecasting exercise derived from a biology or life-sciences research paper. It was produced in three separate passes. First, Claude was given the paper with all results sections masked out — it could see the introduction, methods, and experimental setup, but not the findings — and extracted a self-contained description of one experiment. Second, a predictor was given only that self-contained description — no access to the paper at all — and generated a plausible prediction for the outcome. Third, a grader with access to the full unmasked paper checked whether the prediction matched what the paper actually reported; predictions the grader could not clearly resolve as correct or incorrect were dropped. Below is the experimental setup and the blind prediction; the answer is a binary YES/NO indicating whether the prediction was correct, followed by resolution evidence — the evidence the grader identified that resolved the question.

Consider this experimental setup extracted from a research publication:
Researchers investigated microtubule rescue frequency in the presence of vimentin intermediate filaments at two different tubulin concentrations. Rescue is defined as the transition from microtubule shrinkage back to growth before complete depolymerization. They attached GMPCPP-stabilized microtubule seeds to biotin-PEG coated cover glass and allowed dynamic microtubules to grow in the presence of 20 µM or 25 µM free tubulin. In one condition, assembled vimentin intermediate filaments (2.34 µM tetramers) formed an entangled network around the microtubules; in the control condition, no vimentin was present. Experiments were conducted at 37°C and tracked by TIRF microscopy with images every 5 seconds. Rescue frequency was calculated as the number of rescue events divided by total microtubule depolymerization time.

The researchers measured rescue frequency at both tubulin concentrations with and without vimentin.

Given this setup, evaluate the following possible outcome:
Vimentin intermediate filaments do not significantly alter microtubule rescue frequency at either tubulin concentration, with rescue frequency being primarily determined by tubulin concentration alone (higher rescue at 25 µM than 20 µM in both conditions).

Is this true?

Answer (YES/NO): NO